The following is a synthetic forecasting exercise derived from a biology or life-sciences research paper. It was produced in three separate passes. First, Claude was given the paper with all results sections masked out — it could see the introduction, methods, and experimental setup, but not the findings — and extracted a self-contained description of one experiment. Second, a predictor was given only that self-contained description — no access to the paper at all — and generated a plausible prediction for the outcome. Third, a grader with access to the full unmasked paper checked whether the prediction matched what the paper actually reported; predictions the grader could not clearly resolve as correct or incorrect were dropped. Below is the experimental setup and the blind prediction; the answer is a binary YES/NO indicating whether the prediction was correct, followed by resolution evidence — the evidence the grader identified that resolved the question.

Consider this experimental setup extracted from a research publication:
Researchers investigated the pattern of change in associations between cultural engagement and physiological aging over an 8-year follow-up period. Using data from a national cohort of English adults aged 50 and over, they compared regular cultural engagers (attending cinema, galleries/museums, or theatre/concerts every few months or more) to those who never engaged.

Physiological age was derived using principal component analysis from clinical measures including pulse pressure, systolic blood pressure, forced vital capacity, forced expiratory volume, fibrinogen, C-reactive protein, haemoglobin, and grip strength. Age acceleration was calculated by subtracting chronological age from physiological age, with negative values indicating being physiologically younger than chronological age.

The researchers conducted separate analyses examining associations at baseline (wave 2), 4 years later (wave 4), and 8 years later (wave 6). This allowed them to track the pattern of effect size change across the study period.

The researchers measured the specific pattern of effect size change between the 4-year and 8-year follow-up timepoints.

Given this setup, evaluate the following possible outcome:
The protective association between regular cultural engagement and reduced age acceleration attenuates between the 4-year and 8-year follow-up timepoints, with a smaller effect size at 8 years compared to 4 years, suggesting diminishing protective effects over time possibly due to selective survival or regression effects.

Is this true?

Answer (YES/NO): NO